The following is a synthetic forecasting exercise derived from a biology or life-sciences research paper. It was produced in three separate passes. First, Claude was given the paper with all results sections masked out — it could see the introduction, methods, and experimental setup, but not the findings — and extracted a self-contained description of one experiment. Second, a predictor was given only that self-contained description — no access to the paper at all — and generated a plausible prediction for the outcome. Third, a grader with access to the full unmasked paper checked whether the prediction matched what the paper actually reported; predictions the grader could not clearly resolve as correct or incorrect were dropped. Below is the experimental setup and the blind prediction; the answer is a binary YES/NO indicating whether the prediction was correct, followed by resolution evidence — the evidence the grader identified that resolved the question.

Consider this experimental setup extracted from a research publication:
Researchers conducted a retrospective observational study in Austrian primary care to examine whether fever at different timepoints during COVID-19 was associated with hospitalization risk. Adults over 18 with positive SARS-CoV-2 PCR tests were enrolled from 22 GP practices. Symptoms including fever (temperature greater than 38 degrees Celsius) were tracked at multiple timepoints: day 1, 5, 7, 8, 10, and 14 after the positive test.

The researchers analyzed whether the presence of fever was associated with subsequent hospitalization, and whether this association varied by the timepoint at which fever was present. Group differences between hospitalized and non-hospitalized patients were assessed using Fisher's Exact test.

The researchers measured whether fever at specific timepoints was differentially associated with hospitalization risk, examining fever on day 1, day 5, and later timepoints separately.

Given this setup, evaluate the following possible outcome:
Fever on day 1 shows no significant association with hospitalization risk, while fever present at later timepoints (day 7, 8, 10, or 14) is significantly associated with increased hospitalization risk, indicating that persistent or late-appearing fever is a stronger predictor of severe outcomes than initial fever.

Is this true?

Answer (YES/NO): NO